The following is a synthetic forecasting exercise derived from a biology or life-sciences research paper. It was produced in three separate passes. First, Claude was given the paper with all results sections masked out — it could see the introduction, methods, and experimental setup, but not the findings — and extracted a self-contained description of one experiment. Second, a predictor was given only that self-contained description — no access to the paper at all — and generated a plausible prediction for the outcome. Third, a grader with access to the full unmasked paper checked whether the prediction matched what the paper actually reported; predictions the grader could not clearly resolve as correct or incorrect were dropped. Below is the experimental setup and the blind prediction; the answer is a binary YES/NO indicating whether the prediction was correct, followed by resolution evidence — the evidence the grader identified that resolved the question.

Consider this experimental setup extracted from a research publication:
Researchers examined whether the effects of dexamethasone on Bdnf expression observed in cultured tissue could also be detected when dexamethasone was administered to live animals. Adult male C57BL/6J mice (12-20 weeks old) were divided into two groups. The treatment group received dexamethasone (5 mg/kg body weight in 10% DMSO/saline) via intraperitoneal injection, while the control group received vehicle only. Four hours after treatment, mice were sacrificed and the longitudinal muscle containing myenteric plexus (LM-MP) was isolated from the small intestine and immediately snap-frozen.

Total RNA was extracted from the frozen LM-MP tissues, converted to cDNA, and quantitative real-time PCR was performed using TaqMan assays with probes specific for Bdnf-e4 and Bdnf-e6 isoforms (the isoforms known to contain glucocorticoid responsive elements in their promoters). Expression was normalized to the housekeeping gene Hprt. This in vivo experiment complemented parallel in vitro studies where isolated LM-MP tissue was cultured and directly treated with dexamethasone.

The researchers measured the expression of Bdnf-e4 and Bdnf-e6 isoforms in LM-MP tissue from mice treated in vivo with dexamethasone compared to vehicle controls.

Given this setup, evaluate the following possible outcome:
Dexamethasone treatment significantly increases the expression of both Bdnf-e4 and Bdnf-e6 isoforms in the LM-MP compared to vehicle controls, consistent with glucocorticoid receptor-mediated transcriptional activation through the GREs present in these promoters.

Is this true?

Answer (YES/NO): NO